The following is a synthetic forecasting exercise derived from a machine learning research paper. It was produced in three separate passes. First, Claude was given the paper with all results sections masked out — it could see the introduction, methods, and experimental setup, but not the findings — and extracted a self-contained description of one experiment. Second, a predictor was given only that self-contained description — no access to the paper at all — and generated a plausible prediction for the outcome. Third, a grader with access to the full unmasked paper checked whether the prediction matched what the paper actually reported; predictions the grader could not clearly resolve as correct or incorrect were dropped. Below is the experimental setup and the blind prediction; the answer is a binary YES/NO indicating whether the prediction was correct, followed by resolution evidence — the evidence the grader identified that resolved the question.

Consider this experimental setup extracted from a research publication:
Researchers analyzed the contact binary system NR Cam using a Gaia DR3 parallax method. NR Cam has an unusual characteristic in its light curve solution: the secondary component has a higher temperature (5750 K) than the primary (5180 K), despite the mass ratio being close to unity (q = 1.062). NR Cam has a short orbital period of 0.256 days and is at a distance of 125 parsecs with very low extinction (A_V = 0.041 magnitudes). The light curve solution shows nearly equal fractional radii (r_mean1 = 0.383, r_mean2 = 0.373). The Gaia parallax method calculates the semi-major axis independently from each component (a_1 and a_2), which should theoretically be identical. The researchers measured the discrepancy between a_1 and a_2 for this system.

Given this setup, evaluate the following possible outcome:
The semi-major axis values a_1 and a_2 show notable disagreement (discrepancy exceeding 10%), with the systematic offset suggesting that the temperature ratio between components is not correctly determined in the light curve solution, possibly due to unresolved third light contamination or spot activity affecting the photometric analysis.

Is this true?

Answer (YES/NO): NO